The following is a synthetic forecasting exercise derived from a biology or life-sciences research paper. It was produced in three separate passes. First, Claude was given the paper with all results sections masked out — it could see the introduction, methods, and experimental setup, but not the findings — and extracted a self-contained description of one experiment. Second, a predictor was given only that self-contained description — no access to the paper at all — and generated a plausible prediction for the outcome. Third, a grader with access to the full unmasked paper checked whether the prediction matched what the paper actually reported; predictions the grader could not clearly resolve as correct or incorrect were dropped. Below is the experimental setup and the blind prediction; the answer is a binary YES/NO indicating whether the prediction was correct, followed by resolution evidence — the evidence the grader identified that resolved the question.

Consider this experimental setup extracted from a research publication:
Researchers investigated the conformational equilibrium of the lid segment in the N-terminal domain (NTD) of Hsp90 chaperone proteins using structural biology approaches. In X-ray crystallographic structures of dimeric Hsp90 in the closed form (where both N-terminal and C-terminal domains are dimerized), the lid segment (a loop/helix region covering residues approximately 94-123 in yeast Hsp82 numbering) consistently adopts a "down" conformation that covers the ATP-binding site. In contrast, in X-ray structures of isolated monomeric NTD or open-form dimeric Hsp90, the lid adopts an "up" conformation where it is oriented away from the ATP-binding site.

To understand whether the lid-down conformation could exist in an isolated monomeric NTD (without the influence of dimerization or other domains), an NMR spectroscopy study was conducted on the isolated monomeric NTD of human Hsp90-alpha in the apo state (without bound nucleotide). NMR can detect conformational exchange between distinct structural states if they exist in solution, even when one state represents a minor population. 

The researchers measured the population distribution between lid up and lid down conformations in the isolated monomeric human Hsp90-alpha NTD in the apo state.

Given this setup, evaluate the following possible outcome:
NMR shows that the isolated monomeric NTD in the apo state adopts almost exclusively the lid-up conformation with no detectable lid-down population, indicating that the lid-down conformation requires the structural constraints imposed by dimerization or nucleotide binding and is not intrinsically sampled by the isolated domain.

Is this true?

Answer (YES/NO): NO